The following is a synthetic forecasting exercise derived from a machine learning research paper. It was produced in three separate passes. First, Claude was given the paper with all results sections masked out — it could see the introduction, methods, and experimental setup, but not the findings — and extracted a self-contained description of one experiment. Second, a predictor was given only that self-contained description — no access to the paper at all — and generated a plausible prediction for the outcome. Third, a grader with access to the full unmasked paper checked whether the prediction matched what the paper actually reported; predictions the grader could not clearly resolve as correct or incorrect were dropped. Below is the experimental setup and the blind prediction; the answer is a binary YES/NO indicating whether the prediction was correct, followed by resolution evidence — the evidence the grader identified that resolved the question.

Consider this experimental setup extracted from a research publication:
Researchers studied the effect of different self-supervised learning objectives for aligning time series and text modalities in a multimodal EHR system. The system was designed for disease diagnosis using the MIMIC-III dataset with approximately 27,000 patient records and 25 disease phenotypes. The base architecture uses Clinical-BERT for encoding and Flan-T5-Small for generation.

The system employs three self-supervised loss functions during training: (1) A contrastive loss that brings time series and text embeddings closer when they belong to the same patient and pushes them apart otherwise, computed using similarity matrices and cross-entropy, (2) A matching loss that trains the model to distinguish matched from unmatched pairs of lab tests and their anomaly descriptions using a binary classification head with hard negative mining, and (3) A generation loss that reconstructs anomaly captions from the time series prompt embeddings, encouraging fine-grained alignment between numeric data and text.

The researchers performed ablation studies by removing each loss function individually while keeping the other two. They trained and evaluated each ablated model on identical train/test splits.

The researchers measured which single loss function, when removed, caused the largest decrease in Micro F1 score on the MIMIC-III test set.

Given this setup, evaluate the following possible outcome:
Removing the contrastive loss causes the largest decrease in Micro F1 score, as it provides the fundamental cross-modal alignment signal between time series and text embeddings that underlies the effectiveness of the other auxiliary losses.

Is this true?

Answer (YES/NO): NO